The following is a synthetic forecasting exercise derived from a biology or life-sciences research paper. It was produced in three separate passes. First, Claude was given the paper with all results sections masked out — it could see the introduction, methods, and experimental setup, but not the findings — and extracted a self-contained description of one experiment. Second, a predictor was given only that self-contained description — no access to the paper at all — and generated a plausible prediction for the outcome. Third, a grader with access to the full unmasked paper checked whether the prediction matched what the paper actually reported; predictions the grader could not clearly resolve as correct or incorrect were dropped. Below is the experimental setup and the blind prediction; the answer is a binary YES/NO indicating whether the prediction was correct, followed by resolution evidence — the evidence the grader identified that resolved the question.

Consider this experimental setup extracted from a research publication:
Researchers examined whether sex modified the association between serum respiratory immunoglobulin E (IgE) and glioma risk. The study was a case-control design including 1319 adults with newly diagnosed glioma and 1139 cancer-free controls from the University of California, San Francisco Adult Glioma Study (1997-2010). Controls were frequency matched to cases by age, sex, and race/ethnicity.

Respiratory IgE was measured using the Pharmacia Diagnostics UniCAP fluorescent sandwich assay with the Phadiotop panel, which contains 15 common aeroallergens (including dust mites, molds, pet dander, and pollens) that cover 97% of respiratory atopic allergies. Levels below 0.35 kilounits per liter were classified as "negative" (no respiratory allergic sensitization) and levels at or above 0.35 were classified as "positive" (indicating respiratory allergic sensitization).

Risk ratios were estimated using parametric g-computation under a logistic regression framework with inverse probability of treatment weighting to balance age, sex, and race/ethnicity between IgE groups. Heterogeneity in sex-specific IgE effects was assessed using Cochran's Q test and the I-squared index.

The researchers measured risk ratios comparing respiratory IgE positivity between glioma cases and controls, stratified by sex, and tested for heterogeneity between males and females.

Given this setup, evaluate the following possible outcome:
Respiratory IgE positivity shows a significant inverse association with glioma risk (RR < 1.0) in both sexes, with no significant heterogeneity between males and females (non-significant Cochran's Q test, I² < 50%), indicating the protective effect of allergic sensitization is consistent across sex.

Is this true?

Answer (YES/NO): NO